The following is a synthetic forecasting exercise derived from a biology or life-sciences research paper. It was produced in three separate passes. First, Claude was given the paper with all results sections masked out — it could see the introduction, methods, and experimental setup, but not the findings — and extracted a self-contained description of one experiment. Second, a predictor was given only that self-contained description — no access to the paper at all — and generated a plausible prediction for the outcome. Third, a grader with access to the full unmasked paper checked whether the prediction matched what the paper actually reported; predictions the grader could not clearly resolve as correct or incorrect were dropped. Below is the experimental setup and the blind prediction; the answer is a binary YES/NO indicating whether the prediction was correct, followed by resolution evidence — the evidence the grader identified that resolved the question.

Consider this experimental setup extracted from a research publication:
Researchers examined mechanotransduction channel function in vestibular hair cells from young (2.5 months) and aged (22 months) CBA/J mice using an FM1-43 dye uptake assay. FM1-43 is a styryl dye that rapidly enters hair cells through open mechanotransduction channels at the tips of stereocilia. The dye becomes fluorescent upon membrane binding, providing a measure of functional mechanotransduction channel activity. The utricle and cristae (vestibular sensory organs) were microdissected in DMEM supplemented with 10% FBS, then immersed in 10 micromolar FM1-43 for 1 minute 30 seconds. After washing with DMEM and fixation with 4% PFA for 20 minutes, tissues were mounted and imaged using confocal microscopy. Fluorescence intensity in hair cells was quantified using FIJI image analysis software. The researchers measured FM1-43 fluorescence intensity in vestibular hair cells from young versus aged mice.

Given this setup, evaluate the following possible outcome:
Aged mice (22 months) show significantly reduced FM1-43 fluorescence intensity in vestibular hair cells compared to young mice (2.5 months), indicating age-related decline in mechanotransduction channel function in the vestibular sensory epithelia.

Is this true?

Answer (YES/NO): YES